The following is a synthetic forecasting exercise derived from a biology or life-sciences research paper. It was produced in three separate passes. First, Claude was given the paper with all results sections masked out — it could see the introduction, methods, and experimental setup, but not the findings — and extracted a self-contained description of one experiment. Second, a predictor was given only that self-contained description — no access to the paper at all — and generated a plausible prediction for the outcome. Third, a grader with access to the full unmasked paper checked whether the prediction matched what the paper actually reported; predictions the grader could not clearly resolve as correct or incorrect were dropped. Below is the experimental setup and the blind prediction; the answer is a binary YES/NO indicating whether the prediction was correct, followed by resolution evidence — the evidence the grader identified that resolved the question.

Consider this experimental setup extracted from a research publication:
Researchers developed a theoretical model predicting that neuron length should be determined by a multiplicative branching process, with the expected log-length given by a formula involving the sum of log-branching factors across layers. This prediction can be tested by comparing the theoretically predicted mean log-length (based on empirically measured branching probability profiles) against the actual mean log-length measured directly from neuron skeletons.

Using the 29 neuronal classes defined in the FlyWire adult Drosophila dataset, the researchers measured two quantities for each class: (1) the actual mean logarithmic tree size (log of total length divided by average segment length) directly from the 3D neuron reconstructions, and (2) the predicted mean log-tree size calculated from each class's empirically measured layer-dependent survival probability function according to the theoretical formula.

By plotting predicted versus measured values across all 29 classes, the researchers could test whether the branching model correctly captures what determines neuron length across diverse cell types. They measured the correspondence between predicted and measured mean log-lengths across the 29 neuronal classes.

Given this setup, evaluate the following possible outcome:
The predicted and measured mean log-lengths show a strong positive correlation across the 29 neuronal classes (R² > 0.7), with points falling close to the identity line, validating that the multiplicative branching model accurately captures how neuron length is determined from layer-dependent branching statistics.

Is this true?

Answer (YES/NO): NO